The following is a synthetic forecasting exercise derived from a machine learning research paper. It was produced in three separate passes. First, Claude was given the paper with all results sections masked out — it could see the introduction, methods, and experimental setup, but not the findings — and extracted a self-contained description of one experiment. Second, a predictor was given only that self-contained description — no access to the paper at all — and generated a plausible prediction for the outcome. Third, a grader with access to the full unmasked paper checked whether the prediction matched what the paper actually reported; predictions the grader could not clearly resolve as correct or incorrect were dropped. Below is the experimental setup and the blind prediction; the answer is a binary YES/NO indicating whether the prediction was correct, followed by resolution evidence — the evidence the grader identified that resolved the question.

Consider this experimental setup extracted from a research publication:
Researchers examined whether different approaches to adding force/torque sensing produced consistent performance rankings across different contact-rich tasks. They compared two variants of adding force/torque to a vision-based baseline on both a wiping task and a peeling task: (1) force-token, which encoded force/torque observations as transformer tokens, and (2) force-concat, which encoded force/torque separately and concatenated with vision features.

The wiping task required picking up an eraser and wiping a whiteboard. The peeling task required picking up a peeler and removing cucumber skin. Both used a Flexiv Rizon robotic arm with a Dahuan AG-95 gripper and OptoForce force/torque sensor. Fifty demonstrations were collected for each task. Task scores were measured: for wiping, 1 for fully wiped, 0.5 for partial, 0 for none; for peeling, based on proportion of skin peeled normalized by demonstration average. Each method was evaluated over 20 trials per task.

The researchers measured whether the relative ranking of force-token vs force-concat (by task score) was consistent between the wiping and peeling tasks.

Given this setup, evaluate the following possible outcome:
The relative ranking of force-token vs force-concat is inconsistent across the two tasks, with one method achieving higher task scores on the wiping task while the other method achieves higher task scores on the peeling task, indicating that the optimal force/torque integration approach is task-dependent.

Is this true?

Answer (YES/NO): YES